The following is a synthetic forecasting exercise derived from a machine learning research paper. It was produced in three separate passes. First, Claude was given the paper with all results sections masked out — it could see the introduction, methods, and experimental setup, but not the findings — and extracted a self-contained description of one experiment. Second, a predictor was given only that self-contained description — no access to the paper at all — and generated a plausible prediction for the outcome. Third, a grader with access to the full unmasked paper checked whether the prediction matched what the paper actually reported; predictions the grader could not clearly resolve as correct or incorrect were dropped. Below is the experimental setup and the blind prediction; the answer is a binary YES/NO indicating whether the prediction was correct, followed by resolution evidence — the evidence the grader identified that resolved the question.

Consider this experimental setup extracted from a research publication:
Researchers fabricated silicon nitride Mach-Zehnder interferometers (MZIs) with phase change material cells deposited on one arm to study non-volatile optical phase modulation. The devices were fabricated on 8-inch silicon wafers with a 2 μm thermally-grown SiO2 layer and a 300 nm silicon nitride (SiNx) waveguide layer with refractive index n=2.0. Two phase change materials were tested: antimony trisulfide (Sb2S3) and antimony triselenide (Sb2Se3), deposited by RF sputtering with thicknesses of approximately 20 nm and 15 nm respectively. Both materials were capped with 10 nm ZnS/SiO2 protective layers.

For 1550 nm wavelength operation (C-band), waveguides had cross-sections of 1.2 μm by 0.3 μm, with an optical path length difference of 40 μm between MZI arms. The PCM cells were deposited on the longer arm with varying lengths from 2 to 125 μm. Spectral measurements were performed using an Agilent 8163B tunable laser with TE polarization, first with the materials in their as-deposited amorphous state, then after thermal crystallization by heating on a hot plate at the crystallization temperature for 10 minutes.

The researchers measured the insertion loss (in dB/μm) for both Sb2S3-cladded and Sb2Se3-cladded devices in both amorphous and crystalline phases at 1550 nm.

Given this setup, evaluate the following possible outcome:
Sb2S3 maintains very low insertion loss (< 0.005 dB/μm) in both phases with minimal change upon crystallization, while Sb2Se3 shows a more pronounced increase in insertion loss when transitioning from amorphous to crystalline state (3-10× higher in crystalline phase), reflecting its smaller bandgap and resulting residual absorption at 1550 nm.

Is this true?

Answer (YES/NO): NO